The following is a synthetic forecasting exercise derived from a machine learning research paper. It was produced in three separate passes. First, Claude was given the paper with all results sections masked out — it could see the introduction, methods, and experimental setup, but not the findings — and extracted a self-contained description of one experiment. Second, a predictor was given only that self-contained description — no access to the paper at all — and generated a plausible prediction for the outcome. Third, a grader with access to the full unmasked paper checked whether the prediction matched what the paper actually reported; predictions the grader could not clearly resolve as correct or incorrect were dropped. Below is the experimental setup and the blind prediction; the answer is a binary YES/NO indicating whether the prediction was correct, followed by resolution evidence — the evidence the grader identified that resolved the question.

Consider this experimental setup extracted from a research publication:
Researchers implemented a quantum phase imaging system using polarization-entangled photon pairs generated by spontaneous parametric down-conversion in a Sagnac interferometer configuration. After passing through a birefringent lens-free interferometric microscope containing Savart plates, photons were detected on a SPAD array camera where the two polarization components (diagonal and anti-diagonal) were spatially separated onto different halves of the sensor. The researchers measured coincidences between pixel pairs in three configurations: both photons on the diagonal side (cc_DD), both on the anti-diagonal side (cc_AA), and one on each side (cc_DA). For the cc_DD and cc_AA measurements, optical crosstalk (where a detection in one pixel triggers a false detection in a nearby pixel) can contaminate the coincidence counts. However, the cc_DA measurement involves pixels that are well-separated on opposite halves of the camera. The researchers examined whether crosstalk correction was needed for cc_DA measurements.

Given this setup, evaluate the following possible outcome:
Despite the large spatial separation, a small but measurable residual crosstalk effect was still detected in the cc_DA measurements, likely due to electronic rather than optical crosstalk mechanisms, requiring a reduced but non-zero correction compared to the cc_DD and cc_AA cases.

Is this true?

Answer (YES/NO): NO